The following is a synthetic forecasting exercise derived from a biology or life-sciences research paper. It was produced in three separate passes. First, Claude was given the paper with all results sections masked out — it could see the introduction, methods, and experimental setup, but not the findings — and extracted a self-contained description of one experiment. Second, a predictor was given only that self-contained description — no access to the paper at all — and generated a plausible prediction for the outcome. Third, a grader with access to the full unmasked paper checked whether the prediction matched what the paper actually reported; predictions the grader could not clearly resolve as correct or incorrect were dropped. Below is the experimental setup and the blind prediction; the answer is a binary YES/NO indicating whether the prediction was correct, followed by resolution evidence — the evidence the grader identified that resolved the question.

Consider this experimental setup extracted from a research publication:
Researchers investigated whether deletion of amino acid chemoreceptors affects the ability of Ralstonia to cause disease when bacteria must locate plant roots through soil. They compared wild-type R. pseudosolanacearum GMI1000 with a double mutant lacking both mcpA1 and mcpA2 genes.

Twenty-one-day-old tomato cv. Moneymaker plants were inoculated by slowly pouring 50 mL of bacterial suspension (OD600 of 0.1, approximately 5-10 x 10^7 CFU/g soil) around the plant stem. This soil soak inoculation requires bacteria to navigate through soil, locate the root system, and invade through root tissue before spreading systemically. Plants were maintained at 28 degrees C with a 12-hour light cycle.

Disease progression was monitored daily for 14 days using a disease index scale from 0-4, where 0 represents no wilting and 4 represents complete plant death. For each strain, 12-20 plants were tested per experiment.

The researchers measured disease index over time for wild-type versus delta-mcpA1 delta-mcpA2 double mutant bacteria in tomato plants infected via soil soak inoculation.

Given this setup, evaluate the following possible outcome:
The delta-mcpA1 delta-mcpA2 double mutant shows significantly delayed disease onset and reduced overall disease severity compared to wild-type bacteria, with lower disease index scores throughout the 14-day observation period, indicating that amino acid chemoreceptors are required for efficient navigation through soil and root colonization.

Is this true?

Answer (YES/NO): NO